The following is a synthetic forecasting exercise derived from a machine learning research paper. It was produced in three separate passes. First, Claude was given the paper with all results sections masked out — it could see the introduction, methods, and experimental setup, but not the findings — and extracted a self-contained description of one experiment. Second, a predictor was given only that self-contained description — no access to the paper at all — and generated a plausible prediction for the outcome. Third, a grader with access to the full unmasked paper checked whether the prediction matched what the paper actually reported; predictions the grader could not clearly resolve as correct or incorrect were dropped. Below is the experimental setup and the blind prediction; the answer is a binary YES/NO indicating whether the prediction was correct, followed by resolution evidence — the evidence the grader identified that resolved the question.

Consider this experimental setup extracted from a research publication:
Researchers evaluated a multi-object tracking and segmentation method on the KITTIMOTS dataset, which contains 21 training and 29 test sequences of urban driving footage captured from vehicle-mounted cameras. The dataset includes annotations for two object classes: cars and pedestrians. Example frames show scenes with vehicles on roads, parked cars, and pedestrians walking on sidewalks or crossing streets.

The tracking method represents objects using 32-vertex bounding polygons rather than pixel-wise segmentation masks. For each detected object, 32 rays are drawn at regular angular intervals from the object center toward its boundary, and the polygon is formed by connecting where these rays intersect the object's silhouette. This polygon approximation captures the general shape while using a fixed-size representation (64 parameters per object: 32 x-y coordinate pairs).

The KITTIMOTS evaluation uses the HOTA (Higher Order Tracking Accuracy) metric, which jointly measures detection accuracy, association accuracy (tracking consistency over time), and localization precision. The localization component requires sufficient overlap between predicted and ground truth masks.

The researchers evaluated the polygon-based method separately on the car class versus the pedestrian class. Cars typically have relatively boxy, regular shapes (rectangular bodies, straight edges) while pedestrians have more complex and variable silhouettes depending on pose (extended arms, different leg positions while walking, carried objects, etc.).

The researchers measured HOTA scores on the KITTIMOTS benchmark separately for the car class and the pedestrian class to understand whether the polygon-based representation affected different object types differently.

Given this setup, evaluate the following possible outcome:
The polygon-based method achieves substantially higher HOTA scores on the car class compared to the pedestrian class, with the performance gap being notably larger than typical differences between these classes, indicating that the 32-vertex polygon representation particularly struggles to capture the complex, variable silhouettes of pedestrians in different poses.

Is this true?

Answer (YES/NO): NO